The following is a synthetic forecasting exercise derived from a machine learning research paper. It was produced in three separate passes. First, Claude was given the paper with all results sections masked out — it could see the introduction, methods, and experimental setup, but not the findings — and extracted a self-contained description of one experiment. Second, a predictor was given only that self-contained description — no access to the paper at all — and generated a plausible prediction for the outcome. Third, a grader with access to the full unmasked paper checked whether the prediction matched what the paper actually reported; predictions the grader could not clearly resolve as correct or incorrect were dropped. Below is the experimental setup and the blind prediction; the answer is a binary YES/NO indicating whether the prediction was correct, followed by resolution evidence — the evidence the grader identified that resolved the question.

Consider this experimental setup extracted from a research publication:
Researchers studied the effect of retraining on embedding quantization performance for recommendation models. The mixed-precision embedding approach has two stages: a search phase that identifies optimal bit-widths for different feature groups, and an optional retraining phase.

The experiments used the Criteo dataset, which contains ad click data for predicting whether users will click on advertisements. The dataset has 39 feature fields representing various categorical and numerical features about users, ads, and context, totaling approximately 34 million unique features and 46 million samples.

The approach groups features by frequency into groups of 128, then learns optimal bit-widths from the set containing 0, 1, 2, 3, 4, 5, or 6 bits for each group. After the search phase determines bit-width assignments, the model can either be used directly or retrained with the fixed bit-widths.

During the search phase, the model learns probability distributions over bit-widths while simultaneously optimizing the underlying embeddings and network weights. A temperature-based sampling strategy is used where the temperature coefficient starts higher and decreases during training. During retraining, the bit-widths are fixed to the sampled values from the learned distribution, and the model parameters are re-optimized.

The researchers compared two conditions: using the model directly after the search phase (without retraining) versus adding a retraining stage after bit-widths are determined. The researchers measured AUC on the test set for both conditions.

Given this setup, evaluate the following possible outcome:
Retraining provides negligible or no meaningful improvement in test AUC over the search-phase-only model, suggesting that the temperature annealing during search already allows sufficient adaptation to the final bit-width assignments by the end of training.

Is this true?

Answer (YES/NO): YES